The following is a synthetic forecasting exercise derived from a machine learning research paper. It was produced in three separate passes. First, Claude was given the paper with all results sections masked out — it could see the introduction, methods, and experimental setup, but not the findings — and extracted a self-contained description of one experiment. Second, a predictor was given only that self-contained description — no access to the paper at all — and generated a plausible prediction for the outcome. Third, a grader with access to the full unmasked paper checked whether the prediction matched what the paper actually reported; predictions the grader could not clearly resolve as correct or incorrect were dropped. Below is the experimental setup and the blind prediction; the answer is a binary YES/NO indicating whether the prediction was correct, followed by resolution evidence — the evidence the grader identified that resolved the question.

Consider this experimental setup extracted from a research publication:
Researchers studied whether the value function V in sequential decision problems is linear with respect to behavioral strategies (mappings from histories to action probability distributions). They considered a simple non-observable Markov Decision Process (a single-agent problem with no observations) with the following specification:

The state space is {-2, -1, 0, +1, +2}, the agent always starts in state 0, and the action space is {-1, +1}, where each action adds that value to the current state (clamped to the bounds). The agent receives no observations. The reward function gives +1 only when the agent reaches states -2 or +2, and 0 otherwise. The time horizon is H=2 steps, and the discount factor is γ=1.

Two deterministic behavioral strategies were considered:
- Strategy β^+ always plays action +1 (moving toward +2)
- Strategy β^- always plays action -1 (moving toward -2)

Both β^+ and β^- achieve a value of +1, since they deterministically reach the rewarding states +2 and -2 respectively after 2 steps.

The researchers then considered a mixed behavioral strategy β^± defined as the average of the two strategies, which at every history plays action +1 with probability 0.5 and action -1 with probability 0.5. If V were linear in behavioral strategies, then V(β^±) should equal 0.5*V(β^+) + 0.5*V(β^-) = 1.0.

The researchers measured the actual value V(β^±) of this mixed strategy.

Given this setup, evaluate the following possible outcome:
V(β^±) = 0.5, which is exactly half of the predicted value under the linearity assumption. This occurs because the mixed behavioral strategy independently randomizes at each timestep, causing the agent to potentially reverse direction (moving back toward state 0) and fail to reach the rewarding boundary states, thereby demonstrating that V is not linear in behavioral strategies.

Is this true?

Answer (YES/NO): YES